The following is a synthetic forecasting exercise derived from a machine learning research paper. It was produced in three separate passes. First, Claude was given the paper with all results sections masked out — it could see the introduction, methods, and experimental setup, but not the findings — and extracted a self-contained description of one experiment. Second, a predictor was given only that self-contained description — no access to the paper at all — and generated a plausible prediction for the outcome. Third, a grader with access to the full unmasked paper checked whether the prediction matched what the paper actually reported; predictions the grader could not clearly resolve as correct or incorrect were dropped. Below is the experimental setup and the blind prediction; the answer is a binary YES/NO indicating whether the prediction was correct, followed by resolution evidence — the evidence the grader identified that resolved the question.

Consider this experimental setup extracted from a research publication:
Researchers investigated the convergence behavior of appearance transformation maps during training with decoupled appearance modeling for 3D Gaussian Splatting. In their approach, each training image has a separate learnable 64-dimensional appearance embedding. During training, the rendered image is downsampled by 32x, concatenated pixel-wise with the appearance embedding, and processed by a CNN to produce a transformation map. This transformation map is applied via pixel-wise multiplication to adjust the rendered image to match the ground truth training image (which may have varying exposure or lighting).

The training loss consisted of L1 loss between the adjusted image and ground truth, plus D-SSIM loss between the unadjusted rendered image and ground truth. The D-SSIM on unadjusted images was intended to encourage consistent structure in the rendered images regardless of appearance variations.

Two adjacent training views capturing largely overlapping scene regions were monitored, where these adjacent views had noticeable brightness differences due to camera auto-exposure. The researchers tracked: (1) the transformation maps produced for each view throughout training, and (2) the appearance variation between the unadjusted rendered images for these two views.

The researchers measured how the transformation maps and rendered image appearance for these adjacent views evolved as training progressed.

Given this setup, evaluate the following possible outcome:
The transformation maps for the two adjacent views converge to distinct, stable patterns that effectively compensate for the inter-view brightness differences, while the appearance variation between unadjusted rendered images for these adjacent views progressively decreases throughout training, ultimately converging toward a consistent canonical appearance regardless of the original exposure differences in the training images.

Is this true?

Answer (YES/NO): YES